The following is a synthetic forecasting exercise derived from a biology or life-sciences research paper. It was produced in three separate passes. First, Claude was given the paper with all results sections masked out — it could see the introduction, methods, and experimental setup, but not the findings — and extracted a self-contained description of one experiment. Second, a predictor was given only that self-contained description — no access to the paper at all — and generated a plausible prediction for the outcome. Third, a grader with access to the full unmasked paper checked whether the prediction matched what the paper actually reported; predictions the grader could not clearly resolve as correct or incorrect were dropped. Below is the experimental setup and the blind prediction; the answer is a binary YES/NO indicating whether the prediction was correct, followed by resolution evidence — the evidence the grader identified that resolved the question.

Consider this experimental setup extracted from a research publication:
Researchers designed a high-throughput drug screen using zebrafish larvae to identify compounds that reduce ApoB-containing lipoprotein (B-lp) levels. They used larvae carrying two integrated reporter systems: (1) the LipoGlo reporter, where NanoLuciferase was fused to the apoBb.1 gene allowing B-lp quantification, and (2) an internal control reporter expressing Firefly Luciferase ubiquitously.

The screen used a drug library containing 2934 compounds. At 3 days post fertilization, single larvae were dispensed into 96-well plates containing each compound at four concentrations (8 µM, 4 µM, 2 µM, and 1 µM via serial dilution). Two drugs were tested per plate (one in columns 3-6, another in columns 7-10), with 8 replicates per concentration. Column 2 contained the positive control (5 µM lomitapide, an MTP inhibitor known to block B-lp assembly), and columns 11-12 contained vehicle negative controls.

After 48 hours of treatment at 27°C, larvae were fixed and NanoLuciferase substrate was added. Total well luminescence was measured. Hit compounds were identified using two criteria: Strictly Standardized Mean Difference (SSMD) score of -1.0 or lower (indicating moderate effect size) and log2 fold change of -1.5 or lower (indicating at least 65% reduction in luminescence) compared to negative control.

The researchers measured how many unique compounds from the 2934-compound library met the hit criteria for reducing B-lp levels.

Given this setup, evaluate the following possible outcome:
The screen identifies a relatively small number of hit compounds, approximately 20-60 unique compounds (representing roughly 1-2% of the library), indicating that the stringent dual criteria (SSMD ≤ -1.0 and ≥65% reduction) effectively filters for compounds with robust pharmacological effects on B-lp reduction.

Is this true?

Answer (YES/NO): YES